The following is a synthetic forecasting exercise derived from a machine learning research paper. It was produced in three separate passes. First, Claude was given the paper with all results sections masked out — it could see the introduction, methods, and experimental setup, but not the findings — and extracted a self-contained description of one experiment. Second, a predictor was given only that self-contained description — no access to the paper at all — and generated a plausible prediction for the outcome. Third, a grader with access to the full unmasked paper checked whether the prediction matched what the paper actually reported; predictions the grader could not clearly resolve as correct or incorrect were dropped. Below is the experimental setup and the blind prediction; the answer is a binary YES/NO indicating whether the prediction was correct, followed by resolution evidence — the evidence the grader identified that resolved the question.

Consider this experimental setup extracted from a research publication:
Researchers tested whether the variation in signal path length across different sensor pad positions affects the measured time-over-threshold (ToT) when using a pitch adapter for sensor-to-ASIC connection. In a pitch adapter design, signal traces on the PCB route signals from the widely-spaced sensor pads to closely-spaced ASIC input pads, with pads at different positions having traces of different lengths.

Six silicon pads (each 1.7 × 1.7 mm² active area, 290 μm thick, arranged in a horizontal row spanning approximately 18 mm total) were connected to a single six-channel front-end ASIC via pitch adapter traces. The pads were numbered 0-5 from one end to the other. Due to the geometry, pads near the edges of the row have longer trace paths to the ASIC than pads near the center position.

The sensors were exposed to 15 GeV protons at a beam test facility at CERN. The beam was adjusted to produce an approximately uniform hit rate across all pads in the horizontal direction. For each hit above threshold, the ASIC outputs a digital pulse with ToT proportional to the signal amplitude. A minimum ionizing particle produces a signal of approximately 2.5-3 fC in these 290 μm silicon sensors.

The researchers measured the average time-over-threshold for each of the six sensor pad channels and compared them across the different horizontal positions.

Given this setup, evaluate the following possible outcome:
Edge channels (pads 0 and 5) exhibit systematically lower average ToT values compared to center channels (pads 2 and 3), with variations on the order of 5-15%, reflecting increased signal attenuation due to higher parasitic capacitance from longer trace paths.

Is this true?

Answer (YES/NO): NO